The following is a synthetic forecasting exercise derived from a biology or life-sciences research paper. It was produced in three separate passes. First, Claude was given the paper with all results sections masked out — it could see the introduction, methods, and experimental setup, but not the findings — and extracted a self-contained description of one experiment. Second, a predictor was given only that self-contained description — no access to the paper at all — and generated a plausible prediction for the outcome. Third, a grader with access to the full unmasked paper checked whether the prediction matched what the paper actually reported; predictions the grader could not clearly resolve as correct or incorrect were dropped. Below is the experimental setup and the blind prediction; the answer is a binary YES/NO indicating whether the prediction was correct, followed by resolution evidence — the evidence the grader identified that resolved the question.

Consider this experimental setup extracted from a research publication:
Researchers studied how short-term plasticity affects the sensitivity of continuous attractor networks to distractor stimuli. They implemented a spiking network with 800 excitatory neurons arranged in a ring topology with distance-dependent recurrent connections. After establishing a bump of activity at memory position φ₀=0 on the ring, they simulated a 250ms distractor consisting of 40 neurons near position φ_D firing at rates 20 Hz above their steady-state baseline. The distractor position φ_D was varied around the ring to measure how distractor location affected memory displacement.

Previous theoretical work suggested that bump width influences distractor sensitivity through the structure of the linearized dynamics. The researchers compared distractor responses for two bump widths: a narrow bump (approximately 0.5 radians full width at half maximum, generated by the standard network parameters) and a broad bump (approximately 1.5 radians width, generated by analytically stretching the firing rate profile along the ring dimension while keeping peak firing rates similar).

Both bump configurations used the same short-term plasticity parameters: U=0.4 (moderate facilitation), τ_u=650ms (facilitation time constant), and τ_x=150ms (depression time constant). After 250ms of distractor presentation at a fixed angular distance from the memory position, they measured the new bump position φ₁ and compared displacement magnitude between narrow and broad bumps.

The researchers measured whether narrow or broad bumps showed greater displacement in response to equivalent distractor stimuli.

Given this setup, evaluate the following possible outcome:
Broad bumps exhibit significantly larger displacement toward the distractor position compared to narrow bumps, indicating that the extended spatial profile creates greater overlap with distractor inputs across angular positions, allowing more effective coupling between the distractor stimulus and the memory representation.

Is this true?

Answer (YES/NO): YES